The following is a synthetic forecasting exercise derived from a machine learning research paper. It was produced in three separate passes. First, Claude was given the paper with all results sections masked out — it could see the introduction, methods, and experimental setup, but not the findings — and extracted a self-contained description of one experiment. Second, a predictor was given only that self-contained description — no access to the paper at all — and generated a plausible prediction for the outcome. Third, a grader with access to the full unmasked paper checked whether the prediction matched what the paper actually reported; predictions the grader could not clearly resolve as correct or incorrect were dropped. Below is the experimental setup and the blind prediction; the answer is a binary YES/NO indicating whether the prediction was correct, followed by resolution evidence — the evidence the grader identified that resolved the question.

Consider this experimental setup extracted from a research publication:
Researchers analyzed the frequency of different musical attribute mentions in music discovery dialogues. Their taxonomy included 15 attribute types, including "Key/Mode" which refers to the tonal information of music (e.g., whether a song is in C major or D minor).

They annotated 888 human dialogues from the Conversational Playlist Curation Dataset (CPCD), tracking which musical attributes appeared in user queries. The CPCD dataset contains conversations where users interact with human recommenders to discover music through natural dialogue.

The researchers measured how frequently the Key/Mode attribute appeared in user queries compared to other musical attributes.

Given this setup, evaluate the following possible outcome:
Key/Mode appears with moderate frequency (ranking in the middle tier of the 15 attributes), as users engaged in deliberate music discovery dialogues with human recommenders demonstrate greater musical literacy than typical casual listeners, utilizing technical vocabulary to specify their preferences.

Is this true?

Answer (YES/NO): NO